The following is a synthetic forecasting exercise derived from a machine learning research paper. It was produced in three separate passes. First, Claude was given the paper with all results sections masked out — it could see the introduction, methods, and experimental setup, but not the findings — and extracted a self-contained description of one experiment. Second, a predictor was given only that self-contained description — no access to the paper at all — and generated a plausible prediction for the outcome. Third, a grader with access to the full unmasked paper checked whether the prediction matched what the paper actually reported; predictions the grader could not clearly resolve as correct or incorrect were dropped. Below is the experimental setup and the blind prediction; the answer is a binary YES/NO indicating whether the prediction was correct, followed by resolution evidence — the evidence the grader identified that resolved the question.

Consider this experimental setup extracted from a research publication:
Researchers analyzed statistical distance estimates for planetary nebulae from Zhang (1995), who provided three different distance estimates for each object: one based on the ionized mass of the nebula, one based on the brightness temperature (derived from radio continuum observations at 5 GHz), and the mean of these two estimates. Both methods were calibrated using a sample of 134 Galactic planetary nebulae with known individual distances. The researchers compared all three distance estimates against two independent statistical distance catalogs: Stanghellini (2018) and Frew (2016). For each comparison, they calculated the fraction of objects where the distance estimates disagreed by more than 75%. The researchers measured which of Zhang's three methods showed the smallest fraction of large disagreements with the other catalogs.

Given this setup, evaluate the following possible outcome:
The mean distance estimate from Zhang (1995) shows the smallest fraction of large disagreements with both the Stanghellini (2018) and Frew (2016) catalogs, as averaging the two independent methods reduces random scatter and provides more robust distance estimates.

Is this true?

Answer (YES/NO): NO